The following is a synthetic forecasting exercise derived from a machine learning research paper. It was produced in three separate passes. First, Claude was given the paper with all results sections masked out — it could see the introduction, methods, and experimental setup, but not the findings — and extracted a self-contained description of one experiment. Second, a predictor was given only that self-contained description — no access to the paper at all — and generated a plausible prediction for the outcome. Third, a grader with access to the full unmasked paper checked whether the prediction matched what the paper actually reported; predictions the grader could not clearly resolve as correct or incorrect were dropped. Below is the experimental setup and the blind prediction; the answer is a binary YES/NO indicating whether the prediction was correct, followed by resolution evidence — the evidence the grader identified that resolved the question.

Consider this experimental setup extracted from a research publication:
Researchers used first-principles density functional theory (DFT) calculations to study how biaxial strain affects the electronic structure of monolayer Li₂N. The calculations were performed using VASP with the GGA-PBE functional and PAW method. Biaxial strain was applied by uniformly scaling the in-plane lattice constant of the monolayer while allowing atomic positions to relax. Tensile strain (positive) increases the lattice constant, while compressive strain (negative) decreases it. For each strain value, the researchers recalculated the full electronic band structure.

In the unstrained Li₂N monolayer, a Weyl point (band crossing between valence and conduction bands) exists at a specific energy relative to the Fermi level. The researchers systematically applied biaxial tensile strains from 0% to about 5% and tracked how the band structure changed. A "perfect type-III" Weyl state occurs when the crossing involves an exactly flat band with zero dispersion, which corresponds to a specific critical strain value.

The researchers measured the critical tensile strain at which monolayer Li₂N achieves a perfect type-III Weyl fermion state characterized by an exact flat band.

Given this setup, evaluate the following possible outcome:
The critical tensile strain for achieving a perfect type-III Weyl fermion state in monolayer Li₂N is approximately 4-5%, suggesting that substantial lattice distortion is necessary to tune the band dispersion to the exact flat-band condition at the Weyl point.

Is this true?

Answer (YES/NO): NO